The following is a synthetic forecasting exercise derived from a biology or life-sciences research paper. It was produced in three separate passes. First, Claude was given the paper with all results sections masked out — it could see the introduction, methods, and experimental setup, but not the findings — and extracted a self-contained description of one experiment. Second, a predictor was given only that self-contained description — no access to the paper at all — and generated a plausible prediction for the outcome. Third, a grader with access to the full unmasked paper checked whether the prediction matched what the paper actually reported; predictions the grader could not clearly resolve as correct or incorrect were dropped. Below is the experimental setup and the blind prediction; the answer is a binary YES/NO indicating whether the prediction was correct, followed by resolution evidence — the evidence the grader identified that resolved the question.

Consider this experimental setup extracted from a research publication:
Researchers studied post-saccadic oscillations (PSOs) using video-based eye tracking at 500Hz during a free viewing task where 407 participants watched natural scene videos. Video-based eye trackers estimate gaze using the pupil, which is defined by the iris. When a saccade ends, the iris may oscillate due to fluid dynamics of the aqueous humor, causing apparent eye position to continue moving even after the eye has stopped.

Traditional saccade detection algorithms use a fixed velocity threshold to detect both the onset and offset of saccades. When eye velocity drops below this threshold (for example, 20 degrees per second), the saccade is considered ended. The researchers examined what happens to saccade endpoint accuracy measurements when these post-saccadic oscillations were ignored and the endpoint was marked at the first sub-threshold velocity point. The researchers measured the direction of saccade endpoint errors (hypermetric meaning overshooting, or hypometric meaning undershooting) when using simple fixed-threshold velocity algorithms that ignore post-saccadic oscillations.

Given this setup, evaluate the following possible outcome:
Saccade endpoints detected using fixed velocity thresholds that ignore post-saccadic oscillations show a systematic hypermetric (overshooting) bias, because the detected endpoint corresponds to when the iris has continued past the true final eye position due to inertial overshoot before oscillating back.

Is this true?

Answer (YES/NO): YES